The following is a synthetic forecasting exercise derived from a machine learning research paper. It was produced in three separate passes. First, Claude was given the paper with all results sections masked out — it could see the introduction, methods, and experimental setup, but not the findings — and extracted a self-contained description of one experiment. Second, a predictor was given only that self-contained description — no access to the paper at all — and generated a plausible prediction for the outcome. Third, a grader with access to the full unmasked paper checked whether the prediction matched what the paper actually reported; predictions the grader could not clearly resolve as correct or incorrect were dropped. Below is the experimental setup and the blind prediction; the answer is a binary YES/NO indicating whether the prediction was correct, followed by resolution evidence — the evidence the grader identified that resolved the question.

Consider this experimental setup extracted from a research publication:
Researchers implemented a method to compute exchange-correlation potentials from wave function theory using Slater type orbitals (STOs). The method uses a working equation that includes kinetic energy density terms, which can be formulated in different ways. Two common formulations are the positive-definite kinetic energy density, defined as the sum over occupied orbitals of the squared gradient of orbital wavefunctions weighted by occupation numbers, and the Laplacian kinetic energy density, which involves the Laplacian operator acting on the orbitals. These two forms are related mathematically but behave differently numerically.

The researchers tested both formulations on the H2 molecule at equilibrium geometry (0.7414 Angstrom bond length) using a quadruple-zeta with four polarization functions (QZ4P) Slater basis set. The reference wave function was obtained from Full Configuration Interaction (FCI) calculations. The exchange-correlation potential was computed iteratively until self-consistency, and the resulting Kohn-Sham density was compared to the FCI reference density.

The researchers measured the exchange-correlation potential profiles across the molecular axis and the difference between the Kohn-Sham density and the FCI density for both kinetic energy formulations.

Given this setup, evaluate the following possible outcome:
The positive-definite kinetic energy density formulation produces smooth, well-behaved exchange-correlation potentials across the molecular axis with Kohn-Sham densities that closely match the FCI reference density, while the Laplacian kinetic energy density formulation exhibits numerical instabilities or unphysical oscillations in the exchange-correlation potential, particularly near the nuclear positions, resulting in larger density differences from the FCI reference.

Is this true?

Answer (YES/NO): YES